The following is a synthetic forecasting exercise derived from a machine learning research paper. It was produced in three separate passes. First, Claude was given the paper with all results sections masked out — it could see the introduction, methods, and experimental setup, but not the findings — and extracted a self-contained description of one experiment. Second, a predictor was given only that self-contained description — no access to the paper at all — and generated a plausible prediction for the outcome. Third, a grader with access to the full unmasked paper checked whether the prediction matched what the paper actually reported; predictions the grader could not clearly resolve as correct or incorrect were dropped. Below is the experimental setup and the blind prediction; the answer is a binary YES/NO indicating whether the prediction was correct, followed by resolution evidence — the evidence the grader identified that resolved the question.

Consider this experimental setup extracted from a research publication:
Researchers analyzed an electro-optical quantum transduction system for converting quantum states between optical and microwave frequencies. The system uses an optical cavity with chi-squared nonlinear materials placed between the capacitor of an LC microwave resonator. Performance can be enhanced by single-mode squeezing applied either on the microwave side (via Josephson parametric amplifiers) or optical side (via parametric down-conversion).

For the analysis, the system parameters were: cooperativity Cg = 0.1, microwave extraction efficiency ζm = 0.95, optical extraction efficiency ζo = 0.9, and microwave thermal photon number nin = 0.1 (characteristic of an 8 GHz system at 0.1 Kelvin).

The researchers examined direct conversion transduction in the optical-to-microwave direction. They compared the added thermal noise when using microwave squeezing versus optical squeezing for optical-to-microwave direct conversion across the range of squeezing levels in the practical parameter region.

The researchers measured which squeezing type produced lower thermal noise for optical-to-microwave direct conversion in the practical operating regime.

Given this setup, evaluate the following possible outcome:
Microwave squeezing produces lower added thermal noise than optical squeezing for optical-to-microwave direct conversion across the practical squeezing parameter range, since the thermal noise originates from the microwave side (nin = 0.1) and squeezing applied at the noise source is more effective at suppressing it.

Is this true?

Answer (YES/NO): NO